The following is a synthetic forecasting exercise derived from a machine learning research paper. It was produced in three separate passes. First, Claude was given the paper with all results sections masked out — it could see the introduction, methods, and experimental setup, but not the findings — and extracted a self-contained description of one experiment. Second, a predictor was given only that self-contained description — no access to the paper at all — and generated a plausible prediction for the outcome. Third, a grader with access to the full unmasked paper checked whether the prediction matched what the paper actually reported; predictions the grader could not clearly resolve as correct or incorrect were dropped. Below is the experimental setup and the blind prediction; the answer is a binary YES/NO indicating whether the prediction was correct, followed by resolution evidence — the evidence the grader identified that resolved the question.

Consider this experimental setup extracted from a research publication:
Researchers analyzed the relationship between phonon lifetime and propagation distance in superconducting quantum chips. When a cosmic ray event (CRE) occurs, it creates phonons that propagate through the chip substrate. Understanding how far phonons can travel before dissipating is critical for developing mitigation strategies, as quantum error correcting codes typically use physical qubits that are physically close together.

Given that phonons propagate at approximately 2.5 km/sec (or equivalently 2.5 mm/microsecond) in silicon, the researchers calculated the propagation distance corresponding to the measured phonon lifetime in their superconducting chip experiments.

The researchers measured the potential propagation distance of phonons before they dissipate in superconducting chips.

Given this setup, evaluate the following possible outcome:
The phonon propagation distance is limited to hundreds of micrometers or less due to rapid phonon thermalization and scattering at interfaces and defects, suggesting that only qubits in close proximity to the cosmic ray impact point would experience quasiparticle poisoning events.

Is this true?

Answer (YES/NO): NO